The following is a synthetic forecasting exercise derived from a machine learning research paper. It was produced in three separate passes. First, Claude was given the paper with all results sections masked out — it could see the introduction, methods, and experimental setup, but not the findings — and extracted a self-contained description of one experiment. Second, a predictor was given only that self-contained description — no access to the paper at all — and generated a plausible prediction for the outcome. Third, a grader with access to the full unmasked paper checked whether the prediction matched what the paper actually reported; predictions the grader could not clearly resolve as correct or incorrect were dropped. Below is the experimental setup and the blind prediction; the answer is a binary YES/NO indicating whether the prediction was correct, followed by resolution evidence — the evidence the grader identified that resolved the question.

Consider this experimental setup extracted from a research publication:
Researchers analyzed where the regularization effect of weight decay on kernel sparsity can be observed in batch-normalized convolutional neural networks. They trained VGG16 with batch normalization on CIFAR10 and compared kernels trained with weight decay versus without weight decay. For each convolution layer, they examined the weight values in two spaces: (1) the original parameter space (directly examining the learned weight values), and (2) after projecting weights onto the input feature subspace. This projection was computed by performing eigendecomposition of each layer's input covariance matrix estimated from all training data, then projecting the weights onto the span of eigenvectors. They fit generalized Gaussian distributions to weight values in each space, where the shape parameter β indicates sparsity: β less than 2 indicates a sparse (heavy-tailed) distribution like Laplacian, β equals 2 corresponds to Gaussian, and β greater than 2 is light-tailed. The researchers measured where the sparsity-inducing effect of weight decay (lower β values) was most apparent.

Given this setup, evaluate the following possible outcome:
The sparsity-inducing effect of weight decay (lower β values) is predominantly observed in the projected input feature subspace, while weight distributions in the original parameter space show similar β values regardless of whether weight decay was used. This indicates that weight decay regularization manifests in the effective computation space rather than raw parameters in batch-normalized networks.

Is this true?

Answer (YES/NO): YES